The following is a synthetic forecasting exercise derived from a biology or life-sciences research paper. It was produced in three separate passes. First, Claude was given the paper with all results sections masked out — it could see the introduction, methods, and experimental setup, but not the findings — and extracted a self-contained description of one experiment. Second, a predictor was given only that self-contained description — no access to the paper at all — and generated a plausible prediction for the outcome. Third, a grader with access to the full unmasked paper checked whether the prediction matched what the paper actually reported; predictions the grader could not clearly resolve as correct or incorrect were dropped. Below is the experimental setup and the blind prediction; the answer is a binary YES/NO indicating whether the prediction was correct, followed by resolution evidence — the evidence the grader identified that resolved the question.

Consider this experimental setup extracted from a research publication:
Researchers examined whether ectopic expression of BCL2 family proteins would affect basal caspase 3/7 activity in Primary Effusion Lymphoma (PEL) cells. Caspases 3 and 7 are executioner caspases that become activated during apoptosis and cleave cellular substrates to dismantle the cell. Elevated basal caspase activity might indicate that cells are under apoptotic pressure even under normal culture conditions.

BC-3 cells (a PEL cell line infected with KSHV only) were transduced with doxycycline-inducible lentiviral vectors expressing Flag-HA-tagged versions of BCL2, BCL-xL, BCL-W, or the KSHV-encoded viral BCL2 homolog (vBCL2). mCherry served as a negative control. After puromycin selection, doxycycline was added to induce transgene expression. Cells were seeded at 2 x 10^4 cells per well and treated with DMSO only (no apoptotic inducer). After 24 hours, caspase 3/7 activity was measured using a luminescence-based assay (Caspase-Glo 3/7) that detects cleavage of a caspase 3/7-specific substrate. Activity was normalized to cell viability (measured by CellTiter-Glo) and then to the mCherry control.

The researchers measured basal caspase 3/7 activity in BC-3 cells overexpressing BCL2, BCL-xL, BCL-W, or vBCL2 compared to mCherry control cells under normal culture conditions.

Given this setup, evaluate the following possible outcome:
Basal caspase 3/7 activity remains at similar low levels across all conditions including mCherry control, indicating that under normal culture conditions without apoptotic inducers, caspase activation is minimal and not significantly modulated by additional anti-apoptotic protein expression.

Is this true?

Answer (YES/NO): NO